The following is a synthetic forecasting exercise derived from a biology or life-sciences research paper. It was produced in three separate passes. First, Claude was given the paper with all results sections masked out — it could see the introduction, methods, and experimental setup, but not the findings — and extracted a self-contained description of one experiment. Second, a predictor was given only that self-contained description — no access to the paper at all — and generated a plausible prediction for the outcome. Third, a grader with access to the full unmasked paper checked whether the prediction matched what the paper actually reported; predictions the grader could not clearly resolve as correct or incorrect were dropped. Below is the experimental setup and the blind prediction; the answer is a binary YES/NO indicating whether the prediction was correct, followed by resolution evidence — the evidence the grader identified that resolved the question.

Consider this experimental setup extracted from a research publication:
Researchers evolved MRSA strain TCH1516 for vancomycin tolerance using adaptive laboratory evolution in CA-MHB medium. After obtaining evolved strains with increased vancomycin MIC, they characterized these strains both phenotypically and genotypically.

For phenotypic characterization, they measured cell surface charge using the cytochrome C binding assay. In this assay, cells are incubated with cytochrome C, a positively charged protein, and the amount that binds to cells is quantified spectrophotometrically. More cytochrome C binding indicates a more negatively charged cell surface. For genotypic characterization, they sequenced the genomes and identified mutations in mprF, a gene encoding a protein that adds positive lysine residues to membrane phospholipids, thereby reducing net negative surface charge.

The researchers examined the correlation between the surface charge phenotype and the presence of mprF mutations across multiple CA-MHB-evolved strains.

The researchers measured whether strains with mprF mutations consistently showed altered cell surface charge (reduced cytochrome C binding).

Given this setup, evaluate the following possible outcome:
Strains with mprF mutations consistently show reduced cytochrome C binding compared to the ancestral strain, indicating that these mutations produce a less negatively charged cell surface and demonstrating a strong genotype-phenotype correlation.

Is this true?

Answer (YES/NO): NO